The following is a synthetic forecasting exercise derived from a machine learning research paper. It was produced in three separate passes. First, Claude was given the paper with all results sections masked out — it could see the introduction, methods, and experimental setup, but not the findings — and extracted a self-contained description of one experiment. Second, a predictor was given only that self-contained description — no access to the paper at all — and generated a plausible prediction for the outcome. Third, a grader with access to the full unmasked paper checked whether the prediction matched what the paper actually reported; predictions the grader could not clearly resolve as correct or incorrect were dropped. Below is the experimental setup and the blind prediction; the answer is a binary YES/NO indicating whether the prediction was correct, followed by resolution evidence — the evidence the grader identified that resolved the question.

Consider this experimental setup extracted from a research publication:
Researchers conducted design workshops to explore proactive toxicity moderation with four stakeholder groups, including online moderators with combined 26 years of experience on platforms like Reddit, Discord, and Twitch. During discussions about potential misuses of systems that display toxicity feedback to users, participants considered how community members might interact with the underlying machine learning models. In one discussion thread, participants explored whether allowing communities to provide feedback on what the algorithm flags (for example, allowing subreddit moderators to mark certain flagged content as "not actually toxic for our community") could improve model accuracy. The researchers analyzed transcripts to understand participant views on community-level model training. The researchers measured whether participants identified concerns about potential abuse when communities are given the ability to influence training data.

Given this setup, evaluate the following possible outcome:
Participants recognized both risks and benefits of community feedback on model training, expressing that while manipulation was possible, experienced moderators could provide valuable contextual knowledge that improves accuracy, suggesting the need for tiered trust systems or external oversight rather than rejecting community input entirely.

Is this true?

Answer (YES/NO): NO